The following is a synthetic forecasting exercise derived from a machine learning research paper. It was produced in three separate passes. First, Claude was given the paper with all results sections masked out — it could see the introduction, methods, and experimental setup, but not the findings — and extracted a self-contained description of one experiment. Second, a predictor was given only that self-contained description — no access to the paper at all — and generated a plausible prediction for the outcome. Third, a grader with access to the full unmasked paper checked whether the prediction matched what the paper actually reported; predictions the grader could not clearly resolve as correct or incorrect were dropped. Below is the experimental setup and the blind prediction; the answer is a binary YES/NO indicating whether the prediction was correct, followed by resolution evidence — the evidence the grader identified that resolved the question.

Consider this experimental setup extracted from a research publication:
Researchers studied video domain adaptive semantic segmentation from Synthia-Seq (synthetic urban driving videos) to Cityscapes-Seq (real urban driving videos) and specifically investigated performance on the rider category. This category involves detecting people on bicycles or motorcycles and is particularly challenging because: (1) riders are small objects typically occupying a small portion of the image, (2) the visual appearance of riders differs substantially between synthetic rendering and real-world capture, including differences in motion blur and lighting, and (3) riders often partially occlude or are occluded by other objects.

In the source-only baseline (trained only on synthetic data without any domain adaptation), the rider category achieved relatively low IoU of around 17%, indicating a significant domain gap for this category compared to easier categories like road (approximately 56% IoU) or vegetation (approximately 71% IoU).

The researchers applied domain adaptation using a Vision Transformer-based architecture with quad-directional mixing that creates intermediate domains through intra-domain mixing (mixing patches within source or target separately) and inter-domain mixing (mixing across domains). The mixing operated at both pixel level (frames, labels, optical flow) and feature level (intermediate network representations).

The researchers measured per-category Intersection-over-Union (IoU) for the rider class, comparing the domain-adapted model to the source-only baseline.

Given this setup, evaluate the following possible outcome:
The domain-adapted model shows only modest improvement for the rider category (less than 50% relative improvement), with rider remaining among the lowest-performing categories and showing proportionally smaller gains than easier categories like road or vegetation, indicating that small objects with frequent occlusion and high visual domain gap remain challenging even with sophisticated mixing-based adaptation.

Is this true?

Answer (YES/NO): NO